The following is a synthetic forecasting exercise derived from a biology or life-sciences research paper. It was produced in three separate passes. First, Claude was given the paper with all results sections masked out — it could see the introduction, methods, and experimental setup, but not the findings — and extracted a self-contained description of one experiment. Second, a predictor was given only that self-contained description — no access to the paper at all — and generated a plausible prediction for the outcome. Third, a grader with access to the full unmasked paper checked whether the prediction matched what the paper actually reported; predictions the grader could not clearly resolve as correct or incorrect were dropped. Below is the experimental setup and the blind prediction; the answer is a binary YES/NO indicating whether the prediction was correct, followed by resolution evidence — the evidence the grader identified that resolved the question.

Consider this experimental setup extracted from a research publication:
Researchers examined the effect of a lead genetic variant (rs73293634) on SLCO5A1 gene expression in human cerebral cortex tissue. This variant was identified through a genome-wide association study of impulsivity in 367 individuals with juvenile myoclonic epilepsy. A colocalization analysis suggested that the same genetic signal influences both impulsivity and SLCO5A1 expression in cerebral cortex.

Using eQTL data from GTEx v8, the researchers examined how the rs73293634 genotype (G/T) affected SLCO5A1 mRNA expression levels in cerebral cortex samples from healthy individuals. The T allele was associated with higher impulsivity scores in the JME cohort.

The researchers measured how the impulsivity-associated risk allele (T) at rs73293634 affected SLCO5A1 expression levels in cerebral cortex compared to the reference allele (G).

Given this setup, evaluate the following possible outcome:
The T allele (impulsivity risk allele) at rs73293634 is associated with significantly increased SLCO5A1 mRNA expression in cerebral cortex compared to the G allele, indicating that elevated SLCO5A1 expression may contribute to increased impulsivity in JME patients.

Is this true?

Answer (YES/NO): NO